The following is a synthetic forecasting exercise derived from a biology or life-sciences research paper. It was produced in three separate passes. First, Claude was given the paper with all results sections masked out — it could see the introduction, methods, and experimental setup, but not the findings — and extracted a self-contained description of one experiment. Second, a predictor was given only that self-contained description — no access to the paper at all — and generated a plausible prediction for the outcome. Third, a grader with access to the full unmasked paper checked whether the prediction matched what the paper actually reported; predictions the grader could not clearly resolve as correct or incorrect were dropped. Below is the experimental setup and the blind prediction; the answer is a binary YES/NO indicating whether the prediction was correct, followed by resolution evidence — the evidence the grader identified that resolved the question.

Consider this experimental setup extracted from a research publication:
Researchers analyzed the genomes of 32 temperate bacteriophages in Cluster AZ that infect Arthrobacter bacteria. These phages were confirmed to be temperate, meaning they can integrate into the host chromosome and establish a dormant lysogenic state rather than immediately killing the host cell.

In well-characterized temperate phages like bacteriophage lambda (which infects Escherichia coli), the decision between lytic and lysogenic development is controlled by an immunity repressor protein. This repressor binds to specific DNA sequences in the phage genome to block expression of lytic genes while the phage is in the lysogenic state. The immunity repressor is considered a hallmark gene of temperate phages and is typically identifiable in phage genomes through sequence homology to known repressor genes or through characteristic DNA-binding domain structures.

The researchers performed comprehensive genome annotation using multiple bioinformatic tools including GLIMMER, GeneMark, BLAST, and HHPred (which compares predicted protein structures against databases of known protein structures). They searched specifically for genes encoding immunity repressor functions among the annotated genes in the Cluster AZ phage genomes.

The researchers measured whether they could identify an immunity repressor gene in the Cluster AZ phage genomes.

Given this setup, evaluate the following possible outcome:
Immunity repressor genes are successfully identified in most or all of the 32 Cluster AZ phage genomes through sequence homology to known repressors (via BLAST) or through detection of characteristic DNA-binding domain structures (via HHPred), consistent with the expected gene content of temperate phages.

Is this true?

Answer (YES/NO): NO